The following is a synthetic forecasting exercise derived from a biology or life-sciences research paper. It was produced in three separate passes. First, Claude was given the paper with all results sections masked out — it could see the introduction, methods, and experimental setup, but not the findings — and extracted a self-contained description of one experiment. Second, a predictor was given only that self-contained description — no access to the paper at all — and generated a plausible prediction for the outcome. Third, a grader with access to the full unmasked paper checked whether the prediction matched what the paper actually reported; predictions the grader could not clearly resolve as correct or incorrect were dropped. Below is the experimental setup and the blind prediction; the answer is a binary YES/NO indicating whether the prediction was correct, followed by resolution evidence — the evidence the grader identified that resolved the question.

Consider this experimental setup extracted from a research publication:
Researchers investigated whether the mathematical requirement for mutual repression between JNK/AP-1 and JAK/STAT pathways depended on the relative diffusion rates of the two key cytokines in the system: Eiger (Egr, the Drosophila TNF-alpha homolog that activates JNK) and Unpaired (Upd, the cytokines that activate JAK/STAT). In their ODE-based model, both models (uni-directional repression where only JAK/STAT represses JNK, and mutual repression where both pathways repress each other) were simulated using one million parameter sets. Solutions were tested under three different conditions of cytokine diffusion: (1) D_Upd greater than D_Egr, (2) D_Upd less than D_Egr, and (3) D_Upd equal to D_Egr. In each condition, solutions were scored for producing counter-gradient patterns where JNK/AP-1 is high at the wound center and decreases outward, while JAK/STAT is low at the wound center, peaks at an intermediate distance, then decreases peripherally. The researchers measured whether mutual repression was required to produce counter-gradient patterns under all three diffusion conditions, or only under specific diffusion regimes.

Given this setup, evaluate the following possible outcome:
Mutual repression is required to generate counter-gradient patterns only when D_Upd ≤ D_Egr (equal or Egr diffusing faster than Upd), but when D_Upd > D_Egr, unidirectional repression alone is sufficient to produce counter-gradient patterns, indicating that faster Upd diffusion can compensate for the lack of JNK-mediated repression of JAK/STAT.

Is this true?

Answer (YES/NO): NO